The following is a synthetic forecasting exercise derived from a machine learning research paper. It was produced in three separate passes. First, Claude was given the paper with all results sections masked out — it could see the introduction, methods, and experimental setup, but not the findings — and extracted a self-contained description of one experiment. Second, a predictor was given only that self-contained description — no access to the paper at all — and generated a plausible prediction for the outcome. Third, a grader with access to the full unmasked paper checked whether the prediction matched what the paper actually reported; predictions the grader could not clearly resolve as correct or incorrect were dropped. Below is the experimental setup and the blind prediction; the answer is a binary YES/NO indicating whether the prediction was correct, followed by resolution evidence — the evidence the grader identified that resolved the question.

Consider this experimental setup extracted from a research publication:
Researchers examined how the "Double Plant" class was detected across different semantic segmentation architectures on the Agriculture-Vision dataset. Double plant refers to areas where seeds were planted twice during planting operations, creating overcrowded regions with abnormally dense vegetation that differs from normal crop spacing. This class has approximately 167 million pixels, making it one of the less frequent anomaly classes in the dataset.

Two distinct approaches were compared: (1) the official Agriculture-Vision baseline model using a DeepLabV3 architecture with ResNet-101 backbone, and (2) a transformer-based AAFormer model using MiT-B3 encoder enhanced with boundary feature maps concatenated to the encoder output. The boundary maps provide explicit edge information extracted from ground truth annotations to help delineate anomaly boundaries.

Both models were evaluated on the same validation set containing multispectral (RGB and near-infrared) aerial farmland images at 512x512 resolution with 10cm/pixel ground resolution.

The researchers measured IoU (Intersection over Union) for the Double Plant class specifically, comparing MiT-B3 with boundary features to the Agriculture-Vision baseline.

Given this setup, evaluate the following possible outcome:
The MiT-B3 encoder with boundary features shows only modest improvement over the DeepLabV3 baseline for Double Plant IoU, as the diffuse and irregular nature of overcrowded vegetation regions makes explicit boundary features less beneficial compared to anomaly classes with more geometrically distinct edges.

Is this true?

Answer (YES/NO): NO